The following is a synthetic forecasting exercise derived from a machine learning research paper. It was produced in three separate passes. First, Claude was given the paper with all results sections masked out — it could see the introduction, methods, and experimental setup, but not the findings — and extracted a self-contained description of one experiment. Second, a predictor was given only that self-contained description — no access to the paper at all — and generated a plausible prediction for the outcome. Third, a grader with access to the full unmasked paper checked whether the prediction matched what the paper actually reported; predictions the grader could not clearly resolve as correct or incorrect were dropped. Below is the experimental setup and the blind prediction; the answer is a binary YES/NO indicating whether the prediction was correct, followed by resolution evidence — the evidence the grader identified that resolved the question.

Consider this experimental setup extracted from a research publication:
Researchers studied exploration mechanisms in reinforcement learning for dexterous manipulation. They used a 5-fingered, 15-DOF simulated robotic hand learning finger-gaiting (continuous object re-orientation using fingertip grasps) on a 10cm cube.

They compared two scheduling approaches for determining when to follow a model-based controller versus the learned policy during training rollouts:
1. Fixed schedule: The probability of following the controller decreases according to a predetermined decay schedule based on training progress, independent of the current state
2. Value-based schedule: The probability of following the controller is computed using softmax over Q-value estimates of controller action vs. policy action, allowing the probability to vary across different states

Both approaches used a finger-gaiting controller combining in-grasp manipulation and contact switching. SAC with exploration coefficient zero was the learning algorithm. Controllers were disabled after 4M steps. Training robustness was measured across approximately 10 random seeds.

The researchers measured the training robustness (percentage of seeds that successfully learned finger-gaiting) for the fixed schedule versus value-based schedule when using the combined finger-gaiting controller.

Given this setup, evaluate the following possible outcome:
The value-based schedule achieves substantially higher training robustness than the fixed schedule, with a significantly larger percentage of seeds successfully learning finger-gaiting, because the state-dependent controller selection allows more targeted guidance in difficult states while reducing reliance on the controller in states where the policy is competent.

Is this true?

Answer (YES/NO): YES